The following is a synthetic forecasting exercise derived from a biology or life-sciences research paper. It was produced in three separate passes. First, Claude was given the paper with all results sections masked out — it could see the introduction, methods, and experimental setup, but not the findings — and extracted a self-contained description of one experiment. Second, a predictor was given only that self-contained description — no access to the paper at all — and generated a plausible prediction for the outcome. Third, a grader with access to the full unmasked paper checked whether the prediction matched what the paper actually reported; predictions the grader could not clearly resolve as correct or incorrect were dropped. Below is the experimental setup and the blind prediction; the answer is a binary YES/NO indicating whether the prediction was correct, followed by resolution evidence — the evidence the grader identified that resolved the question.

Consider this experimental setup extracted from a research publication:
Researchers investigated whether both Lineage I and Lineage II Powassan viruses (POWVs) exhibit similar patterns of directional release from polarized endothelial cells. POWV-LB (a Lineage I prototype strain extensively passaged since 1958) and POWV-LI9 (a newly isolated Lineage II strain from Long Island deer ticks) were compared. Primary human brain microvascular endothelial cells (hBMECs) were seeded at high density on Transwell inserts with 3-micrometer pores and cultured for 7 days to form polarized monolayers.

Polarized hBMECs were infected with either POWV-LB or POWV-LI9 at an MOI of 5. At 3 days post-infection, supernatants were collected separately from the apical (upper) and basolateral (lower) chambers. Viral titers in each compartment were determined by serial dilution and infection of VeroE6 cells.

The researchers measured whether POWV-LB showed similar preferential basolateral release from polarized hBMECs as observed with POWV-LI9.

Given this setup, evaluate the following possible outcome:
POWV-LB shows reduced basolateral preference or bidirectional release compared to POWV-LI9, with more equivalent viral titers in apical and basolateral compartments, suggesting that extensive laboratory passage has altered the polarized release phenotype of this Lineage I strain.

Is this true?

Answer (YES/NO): NO